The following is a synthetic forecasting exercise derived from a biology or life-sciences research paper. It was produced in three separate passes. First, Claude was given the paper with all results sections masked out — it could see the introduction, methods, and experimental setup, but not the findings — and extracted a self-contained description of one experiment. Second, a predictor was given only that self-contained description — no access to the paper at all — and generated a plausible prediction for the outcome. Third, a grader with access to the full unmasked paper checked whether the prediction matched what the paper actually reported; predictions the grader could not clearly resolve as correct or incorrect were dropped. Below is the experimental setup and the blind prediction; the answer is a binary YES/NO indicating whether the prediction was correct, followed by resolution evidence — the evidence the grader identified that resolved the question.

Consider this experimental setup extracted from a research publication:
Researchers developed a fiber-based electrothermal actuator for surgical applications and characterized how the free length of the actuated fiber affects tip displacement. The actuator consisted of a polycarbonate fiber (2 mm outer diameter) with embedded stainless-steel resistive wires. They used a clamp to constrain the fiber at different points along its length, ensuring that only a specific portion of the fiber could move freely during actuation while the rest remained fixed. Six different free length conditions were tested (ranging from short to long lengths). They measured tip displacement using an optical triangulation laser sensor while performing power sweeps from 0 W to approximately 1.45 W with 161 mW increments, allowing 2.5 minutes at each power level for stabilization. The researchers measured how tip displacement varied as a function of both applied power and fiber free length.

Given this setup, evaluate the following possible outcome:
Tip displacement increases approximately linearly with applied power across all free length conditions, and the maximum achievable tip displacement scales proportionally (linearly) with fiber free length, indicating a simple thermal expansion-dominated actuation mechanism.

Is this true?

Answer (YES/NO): NO